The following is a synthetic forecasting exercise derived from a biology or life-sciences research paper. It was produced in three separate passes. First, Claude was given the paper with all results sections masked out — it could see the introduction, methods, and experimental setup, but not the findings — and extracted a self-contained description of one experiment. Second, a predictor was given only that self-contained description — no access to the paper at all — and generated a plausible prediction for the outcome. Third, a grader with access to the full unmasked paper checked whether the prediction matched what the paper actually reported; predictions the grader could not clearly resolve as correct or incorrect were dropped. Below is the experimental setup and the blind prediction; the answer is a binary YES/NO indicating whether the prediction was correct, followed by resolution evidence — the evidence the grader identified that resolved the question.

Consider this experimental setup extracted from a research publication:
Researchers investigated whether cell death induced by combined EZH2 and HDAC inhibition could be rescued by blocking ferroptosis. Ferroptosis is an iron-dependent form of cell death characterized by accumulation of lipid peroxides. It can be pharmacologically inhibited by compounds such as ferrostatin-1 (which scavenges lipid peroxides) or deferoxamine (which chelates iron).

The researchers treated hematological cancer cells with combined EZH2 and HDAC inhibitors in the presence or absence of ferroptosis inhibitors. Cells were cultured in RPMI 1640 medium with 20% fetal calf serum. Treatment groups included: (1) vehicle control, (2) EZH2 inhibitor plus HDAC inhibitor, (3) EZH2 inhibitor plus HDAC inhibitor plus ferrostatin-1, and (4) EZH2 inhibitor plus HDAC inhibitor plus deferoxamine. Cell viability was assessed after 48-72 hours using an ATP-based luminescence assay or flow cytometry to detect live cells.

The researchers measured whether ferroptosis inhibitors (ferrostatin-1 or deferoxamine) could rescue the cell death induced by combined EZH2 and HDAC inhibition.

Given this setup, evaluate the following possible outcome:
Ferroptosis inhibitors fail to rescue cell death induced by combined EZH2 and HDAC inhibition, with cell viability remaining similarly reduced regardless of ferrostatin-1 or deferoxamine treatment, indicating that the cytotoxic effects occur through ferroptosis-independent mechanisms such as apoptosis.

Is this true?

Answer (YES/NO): NO